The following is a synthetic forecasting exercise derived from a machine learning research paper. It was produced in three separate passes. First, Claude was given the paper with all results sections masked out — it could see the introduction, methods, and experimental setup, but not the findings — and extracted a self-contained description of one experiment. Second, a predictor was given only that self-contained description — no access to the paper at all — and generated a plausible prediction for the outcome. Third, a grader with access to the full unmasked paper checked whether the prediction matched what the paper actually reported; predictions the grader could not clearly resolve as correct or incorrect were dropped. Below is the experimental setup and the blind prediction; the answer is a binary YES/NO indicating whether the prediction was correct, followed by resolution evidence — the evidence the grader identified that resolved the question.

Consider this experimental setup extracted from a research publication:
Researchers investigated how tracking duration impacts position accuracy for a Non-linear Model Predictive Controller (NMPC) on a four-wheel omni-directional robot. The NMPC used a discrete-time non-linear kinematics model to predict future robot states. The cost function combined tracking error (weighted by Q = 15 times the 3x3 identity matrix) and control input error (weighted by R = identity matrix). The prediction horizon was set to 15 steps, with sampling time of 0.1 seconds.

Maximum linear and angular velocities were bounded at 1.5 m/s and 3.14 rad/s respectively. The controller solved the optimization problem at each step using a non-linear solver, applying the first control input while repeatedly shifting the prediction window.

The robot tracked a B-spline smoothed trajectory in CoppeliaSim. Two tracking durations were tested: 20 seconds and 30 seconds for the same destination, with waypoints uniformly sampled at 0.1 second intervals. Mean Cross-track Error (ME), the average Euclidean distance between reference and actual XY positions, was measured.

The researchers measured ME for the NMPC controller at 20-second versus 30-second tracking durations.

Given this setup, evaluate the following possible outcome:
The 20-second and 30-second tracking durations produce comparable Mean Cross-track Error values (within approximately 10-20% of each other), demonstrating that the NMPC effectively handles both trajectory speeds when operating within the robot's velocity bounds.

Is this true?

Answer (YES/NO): NO